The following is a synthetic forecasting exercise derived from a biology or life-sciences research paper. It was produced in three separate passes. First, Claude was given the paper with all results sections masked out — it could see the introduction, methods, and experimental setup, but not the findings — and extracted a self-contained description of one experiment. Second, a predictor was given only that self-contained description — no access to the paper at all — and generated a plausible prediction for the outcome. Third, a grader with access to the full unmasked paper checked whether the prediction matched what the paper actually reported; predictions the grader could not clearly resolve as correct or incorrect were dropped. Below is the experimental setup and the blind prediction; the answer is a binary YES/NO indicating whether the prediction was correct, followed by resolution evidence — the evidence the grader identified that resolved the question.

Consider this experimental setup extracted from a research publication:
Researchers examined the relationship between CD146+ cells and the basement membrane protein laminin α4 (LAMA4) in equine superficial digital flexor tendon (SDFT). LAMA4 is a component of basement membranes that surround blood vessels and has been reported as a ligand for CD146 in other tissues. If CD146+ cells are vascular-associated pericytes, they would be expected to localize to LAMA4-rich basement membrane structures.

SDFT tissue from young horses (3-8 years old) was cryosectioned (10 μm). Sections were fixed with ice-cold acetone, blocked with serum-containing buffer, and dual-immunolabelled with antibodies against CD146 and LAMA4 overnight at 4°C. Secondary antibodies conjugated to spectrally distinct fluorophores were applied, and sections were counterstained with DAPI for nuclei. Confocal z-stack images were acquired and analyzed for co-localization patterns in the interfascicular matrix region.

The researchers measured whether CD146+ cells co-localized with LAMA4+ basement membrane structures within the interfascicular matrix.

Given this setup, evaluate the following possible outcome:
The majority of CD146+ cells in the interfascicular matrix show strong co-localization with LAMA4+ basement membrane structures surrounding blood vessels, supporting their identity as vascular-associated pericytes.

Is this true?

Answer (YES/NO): YES